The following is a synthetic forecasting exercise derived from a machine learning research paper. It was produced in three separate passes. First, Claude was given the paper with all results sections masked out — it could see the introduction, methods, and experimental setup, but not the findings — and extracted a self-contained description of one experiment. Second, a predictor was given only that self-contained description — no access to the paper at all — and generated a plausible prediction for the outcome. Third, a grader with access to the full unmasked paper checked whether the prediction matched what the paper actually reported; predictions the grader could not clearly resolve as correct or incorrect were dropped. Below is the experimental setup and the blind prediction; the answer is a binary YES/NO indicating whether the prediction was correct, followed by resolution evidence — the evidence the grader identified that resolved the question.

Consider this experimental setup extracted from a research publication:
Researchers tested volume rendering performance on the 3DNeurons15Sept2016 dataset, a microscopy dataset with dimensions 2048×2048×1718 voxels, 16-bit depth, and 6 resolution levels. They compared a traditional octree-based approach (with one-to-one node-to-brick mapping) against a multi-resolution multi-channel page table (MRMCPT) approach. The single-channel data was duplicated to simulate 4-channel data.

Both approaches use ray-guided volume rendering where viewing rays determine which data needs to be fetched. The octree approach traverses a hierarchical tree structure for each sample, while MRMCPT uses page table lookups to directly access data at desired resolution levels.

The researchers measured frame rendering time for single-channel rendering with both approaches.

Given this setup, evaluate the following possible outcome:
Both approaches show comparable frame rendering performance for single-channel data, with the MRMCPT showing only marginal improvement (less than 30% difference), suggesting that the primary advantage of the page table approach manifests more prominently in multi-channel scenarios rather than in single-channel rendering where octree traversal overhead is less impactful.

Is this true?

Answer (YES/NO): NO